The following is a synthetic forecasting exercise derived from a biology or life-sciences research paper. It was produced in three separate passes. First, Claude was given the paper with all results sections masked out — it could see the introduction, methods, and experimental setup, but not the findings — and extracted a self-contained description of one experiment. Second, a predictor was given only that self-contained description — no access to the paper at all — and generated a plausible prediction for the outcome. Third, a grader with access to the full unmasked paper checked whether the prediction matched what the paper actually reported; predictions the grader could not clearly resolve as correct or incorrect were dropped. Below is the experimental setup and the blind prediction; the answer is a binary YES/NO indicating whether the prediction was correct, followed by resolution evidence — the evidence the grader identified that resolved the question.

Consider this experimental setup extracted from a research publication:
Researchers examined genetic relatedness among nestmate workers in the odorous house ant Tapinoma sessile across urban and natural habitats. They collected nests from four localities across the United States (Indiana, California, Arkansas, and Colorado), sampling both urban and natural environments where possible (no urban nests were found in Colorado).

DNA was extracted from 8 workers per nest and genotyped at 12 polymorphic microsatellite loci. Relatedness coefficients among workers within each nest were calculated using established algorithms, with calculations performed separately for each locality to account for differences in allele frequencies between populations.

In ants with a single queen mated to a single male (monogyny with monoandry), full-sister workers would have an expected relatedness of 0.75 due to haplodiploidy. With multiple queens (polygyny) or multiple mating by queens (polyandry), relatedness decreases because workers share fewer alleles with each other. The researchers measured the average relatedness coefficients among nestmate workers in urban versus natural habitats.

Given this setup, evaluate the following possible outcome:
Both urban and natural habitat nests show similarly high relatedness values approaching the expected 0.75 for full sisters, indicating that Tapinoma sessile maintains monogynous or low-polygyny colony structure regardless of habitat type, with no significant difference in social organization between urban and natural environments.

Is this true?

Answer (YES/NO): NO